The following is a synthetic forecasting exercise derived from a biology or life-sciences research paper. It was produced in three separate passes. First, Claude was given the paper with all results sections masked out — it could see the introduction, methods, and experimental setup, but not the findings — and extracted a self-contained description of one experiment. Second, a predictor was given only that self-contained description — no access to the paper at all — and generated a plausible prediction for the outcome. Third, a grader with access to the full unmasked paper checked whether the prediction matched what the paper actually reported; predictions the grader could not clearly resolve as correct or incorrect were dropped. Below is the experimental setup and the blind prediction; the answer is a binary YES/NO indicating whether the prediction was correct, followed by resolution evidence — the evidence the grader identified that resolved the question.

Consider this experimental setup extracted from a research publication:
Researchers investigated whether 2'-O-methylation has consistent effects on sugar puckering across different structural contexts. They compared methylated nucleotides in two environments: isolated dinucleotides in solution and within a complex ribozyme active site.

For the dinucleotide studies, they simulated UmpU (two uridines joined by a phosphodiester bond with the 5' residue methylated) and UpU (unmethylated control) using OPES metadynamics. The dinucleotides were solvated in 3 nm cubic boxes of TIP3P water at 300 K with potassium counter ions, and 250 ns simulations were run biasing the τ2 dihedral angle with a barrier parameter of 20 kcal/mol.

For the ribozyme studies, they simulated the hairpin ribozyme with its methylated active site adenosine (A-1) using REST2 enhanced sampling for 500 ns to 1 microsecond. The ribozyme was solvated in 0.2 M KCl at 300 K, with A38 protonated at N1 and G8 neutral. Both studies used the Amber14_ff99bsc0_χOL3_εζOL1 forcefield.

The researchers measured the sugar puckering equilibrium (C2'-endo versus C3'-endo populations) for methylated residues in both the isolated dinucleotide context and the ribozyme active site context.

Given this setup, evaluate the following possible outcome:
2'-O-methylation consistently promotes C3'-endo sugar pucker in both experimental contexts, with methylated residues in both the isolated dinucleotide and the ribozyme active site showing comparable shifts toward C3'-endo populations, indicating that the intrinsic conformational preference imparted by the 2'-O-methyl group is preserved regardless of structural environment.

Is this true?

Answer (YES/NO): NO